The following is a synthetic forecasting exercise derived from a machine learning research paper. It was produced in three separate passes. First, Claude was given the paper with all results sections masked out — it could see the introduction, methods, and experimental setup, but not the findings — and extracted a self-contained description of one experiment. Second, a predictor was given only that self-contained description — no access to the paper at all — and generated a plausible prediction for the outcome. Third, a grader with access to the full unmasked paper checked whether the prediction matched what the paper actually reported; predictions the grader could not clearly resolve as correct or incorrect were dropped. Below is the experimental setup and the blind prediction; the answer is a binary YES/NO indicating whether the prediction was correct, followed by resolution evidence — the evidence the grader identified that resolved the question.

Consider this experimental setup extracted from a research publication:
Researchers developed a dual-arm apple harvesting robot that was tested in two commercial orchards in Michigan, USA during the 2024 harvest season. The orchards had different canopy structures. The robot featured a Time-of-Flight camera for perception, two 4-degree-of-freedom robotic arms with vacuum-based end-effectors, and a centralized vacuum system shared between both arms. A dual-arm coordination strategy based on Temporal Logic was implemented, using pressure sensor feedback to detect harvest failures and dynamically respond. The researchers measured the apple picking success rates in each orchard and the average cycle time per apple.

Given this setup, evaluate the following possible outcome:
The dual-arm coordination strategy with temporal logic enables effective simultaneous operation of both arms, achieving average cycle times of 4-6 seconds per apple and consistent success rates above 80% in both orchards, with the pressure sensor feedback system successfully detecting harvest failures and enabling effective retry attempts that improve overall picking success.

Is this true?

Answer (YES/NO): NO